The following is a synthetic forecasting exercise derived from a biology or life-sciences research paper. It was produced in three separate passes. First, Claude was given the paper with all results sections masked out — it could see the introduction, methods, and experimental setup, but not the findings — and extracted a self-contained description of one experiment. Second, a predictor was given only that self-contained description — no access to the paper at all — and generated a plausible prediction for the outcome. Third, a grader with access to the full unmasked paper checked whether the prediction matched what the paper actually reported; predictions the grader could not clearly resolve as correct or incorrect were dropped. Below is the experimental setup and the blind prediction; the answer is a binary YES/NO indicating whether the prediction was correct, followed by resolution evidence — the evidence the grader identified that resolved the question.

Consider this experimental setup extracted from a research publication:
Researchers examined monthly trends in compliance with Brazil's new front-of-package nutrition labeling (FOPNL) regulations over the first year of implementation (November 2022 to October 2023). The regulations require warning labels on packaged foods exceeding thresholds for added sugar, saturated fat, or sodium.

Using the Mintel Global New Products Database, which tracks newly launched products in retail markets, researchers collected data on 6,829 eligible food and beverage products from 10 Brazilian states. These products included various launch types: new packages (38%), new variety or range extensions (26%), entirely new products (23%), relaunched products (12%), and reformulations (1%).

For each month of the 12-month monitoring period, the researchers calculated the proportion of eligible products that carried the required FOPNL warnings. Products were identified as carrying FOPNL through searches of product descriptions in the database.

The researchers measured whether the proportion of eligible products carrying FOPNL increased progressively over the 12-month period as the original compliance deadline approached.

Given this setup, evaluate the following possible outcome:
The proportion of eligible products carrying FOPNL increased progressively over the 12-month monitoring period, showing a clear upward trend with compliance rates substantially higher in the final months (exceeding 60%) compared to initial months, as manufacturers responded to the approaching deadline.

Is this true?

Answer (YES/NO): NO